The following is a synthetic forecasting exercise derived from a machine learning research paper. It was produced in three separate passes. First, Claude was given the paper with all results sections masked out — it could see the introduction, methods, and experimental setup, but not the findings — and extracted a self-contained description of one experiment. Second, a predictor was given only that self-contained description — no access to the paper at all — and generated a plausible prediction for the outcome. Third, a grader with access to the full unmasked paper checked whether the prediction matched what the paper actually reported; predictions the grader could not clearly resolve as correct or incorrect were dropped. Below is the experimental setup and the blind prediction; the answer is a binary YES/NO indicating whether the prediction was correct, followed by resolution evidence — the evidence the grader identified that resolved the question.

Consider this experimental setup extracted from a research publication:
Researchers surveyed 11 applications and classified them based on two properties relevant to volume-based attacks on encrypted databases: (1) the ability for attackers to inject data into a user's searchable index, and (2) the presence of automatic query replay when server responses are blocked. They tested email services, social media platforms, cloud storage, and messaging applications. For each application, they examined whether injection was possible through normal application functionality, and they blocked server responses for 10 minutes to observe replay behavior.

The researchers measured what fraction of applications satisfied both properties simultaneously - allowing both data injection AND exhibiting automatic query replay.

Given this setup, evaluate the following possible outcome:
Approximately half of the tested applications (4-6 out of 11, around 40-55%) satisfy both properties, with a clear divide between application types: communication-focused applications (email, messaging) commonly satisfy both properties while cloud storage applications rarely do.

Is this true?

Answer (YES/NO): NO